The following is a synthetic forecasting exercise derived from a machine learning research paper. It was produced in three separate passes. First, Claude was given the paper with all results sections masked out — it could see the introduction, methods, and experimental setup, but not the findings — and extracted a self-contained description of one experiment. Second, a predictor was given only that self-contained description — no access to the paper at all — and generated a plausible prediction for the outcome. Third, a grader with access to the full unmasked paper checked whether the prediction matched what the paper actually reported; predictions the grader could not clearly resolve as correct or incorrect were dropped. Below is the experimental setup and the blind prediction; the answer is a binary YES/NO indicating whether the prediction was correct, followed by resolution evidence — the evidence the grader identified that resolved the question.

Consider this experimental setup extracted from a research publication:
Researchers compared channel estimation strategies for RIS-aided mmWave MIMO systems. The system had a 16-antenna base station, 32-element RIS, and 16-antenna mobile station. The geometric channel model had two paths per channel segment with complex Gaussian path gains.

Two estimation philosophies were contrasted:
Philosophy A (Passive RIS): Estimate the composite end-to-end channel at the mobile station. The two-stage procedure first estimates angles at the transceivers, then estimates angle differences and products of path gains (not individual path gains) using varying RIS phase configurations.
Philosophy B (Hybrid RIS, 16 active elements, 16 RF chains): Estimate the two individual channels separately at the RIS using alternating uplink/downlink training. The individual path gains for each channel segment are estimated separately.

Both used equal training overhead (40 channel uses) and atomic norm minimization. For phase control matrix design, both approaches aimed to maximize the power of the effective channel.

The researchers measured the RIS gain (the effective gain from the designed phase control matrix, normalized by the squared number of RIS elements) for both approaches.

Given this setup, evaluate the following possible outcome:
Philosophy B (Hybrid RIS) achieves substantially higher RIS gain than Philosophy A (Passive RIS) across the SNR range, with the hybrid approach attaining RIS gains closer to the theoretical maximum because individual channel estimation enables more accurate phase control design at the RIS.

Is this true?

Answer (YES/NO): NO